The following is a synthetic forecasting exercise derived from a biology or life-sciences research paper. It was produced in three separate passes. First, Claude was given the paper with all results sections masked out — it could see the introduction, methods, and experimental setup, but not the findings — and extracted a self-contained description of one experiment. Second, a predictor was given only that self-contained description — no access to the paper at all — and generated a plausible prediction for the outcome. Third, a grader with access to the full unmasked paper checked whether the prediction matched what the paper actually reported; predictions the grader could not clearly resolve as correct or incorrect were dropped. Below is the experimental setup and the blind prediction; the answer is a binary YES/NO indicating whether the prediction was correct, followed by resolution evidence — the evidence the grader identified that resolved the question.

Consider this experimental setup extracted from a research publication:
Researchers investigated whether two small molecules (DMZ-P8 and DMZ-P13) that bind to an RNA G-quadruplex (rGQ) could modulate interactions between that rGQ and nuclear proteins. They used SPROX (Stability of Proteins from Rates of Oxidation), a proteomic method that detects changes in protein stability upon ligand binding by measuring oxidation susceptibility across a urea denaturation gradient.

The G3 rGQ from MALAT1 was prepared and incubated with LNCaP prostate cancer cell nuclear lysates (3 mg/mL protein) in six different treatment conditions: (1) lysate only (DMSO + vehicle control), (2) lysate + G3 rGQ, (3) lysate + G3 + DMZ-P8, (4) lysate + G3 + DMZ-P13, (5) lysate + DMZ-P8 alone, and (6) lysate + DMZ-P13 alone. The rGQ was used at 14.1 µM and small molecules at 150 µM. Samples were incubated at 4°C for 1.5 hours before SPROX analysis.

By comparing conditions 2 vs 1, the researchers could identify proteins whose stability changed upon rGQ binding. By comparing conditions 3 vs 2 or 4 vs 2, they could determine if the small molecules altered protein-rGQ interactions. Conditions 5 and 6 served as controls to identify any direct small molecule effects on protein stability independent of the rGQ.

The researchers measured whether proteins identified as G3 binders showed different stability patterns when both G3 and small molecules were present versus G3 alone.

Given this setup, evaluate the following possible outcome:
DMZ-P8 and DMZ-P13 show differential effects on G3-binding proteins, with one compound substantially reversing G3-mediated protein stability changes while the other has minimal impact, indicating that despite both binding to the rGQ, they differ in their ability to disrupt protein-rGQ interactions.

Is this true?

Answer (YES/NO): NO